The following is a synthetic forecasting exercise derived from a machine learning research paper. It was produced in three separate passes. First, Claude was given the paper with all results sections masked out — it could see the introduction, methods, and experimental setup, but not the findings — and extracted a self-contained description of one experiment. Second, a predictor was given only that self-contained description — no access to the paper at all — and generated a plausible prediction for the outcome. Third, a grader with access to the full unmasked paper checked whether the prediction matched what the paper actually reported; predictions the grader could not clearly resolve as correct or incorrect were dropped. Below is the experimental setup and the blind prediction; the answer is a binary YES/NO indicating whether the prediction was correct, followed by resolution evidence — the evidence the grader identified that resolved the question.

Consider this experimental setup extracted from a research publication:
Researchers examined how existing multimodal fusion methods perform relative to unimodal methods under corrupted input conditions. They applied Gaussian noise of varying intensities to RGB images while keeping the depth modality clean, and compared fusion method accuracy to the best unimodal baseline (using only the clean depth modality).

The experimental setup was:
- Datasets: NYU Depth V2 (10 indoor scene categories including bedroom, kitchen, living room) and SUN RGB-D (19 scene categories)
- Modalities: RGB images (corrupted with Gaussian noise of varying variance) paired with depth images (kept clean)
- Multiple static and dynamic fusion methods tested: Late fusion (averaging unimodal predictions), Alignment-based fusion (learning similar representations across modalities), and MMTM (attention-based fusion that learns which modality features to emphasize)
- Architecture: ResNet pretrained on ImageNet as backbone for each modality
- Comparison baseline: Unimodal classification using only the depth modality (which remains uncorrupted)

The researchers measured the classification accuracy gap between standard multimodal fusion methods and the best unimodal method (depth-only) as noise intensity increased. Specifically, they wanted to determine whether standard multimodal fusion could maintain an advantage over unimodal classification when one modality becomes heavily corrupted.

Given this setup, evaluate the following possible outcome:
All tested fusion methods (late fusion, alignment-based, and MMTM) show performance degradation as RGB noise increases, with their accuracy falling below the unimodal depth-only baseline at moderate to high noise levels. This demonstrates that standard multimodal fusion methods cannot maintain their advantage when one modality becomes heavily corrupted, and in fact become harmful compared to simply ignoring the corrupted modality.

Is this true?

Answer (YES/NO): YES